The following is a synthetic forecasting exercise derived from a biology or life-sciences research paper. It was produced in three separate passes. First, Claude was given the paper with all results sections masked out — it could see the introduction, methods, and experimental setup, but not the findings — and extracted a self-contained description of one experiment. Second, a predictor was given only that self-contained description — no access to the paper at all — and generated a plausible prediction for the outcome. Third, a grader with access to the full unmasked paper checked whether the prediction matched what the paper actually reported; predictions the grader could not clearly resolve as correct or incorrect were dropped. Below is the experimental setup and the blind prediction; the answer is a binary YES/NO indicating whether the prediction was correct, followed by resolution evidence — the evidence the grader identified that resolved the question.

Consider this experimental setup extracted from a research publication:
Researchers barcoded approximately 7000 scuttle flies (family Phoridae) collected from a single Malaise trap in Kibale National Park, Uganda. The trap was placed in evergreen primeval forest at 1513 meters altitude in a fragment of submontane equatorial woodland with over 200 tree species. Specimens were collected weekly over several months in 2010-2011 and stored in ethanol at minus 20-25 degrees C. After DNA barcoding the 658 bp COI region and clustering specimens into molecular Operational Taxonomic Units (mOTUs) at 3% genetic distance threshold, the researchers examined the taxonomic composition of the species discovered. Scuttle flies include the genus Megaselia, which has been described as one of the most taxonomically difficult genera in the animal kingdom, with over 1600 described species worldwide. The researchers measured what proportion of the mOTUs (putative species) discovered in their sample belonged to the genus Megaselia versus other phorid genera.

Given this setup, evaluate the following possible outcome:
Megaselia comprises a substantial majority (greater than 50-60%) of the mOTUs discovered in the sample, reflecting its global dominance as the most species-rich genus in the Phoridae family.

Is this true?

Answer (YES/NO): YES